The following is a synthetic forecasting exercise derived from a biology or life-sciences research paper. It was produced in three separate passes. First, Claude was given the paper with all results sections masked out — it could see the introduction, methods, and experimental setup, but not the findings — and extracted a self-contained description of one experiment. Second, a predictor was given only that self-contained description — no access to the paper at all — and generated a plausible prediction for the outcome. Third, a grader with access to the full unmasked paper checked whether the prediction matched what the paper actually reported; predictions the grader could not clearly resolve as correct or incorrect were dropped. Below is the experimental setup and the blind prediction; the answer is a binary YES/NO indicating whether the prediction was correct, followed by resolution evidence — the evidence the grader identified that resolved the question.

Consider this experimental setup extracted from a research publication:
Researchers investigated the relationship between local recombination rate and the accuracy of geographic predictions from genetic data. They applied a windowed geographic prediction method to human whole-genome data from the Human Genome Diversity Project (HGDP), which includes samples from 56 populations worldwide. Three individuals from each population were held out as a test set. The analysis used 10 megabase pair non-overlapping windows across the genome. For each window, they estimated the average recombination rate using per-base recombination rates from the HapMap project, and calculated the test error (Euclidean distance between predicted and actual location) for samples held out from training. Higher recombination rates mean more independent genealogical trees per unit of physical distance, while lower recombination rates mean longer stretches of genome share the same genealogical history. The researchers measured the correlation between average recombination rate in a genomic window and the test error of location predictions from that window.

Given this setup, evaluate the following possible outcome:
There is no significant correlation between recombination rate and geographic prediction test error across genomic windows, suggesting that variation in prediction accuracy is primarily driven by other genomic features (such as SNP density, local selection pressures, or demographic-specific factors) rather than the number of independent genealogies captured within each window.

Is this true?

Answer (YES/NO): NO